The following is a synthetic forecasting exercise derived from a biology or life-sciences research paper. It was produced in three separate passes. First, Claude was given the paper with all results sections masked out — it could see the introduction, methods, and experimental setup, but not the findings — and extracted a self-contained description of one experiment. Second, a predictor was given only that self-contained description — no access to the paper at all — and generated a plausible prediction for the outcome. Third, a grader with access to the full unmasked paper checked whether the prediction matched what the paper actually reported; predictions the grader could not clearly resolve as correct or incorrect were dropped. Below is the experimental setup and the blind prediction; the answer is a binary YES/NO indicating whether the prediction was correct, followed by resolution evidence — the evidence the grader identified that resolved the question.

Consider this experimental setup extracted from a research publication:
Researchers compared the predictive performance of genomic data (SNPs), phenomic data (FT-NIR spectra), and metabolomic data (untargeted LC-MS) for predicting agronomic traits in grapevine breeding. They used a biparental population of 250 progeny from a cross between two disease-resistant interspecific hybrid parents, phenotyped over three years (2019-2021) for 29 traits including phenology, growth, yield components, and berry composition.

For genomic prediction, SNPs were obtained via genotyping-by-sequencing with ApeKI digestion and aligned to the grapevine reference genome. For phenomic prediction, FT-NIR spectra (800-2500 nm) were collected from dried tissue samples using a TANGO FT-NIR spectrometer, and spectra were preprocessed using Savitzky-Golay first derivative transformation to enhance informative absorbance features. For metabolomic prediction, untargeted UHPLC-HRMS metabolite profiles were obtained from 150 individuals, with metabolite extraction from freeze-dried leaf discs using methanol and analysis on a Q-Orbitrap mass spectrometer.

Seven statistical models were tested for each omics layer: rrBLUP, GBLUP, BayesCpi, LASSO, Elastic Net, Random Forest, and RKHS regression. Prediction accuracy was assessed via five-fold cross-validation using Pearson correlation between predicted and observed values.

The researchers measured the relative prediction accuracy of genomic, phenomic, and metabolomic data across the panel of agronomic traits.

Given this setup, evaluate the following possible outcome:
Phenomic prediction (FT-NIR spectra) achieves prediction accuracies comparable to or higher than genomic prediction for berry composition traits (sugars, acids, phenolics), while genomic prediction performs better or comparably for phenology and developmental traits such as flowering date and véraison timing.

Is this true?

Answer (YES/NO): NO